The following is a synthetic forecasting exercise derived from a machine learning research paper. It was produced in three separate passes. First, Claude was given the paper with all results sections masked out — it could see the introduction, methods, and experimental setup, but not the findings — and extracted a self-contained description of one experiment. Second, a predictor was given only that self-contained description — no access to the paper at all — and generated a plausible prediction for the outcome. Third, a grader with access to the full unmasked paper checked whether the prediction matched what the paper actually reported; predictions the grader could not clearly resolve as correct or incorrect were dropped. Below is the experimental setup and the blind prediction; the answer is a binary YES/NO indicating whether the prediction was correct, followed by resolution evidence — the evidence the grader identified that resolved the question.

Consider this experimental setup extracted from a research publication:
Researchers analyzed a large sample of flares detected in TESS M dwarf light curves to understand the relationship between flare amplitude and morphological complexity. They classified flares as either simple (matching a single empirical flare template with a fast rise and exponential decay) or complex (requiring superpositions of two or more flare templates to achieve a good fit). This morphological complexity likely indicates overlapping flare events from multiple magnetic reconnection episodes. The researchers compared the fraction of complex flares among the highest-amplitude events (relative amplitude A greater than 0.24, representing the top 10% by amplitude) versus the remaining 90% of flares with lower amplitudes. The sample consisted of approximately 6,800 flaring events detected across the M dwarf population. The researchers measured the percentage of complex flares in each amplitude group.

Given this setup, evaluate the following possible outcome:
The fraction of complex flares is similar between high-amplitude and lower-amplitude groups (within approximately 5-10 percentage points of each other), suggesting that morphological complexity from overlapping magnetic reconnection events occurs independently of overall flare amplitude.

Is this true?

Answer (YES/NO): NO